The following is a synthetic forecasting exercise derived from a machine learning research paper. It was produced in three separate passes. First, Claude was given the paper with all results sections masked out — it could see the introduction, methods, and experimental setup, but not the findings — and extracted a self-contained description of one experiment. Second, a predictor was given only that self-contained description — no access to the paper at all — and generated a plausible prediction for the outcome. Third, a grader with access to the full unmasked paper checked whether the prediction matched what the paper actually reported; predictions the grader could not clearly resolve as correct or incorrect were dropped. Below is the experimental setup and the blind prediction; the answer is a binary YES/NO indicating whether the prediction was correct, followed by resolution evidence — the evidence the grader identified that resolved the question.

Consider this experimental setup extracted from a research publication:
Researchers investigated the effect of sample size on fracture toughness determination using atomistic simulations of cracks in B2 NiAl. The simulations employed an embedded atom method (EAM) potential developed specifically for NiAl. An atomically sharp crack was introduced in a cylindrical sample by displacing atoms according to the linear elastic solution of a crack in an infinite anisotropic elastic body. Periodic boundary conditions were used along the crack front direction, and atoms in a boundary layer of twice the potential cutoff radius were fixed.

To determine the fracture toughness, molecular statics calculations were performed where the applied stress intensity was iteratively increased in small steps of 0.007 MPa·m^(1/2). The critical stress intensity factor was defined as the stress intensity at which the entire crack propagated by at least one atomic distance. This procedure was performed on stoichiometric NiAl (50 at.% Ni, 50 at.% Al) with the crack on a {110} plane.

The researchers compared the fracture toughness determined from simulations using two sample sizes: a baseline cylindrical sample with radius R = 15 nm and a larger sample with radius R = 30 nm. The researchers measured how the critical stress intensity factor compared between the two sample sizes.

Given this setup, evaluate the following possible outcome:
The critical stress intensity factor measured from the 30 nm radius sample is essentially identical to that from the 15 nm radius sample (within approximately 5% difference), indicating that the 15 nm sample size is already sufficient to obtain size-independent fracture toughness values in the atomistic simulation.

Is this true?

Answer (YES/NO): YES